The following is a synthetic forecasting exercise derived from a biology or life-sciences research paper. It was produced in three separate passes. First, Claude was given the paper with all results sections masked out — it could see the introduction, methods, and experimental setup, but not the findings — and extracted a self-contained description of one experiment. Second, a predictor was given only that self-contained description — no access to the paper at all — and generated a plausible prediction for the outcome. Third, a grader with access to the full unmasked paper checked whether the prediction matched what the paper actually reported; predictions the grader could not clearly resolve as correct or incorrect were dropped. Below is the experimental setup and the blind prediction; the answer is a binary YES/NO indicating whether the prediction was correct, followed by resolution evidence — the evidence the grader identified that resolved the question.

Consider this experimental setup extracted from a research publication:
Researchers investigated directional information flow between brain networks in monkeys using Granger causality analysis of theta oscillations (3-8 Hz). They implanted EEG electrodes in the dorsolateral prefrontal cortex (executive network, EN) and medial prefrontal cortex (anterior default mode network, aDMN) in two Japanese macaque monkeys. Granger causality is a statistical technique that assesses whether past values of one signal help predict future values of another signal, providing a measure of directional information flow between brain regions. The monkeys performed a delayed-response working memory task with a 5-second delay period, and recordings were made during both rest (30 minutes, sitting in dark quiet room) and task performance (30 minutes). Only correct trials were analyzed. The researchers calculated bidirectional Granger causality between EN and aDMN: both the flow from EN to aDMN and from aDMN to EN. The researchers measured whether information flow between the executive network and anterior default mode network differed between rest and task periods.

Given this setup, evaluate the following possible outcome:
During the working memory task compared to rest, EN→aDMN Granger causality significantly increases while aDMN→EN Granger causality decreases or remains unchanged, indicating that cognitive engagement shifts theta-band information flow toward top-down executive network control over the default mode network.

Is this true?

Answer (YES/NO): NO